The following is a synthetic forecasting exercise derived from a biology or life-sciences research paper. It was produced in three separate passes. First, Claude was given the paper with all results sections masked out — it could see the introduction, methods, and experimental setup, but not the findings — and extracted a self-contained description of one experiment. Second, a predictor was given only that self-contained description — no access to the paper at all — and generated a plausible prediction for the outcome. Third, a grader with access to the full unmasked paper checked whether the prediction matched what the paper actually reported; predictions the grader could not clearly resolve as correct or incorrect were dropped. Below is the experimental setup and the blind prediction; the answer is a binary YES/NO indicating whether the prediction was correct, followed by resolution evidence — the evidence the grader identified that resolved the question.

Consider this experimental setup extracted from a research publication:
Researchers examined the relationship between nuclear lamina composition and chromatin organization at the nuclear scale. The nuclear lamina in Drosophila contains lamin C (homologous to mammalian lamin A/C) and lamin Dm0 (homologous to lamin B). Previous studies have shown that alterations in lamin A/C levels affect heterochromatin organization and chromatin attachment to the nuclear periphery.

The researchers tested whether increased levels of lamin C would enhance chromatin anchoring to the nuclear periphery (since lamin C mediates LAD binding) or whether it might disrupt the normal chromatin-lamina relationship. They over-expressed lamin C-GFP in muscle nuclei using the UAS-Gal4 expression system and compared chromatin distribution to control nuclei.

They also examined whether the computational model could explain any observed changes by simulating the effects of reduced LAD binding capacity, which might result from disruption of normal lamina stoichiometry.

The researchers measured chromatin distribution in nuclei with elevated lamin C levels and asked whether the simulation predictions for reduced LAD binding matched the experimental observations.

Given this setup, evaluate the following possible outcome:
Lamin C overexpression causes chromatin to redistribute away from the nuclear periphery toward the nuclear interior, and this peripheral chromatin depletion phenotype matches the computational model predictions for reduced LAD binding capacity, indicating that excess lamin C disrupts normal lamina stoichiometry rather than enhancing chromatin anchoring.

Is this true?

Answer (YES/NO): YES